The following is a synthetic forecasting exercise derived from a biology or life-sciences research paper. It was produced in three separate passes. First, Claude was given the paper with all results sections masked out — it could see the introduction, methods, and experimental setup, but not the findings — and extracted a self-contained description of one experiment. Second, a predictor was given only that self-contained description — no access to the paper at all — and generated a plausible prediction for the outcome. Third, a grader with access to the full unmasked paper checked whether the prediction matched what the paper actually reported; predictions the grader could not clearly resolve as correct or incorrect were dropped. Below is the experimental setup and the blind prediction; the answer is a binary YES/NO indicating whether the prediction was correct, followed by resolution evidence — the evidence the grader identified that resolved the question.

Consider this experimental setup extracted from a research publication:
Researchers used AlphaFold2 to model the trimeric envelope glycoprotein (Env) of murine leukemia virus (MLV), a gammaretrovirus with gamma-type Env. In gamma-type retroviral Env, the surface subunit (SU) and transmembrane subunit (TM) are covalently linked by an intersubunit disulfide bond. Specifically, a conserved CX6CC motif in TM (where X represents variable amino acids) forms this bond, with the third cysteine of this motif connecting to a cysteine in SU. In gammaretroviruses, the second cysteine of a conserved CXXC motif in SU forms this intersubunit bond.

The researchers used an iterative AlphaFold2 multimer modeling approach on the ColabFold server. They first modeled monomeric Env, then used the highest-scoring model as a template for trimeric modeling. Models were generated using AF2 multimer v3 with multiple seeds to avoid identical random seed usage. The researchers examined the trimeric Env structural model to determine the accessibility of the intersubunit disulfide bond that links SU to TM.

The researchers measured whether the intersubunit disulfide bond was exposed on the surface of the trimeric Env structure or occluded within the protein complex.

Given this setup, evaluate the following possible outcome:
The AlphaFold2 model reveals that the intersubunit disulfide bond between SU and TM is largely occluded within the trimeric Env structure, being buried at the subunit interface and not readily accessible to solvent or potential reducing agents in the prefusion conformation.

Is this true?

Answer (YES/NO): YES